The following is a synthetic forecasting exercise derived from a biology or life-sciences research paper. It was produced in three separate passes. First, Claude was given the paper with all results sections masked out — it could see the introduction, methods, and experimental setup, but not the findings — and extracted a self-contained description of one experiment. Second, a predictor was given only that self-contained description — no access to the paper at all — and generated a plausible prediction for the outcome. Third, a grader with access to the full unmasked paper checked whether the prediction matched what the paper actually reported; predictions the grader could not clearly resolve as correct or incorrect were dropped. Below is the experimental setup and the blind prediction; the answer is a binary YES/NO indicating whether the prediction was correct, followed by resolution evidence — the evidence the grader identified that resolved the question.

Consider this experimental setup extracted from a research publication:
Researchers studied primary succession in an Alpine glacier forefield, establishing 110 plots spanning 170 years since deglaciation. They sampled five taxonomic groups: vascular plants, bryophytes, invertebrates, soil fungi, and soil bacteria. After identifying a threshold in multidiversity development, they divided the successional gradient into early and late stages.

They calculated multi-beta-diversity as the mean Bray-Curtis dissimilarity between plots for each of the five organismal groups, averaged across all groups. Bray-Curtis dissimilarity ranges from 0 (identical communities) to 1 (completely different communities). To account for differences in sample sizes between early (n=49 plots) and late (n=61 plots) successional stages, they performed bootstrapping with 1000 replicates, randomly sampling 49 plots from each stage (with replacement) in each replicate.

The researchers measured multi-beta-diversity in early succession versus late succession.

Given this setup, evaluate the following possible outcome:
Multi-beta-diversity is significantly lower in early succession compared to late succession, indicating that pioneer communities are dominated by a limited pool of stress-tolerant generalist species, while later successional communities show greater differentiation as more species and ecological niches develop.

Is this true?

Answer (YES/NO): NO